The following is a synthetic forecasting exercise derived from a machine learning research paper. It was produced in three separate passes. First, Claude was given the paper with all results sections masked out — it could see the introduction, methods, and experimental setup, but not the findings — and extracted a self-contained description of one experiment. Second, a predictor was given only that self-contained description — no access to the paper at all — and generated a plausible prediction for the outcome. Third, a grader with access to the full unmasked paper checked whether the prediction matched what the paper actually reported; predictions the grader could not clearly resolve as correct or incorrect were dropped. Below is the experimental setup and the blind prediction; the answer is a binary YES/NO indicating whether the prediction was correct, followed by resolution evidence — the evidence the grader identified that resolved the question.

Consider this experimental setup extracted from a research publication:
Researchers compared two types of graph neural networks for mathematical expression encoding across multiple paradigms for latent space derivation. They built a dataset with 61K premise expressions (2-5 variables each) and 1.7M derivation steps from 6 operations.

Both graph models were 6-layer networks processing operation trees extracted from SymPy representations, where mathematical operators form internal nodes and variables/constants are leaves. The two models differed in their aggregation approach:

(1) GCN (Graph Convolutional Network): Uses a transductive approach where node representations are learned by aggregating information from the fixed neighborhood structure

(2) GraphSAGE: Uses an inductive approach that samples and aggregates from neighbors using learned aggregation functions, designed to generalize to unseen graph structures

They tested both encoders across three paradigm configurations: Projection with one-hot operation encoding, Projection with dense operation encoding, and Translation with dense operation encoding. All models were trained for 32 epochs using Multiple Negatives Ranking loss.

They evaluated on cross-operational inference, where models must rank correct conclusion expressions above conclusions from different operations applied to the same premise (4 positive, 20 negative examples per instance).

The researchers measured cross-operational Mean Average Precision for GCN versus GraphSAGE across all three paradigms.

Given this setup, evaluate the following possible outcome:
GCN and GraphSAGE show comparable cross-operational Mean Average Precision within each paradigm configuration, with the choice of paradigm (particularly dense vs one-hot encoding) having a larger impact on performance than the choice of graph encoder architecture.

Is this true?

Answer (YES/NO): NO